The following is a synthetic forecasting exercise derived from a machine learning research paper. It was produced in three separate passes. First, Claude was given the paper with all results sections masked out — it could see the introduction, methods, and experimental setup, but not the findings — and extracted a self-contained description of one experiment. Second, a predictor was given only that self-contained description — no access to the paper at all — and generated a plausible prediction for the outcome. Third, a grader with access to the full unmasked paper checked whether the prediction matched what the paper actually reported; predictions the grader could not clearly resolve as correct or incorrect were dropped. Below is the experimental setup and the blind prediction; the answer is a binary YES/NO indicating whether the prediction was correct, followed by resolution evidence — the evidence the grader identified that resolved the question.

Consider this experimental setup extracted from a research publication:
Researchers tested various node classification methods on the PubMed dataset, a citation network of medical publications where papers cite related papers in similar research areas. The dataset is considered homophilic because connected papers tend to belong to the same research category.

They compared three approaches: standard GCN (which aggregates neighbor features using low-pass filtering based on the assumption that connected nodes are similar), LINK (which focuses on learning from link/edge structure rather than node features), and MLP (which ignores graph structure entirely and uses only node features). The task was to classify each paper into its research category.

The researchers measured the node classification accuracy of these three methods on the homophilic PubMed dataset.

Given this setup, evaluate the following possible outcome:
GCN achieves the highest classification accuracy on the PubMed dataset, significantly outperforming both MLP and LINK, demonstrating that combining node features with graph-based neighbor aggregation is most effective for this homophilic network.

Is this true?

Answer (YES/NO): NO